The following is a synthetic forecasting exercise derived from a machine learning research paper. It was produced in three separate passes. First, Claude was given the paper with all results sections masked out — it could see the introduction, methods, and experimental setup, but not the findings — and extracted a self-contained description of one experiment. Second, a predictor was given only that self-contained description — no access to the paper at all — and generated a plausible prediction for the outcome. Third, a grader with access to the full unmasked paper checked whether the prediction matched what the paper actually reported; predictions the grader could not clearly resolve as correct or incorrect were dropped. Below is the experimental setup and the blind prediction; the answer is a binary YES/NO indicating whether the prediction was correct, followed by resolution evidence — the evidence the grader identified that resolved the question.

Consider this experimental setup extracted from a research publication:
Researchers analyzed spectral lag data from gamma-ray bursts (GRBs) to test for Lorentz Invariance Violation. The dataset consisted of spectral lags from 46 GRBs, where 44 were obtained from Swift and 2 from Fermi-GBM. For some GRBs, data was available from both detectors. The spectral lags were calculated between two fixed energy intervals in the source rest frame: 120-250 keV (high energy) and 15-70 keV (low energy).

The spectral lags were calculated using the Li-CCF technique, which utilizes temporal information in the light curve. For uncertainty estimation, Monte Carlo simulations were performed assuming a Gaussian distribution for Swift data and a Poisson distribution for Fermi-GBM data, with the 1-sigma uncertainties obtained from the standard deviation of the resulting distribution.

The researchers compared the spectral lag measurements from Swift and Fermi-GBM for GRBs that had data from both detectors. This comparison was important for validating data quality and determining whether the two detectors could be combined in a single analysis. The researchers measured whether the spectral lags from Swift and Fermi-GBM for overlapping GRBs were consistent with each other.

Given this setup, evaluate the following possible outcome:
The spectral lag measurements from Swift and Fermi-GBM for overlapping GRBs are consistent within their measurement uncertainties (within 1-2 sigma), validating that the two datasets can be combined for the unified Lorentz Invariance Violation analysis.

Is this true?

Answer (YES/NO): YES